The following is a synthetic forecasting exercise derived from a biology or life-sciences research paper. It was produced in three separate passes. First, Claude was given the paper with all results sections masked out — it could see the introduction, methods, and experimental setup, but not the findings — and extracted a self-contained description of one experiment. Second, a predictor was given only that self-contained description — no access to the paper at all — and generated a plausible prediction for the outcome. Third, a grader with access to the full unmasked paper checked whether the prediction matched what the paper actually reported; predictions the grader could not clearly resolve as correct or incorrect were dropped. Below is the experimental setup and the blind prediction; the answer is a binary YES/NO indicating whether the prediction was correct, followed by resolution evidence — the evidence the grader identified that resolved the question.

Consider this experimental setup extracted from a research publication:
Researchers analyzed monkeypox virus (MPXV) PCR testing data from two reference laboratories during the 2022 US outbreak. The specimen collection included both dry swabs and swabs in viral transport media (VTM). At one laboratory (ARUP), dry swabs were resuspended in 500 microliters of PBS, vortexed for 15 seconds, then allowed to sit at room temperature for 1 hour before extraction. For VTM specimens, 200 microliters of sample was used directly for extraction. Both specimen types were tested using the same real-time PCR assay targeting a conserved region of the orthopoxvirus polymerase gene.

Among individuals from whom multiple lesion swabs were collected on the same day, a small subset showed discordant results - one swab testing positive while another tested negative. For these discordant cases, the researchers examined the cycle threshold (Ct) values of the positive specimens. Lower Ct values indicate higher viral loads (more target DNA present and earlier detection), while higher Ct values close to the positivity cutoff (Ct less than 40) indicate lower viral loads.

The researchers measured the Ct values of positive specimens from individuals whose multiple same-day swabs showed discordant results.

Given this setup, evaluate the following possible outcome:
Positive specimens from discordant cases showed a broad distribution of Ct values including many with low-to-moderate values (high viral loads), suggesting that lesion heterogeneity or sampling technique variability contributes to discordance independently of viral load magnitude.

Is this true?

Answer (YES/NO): NO